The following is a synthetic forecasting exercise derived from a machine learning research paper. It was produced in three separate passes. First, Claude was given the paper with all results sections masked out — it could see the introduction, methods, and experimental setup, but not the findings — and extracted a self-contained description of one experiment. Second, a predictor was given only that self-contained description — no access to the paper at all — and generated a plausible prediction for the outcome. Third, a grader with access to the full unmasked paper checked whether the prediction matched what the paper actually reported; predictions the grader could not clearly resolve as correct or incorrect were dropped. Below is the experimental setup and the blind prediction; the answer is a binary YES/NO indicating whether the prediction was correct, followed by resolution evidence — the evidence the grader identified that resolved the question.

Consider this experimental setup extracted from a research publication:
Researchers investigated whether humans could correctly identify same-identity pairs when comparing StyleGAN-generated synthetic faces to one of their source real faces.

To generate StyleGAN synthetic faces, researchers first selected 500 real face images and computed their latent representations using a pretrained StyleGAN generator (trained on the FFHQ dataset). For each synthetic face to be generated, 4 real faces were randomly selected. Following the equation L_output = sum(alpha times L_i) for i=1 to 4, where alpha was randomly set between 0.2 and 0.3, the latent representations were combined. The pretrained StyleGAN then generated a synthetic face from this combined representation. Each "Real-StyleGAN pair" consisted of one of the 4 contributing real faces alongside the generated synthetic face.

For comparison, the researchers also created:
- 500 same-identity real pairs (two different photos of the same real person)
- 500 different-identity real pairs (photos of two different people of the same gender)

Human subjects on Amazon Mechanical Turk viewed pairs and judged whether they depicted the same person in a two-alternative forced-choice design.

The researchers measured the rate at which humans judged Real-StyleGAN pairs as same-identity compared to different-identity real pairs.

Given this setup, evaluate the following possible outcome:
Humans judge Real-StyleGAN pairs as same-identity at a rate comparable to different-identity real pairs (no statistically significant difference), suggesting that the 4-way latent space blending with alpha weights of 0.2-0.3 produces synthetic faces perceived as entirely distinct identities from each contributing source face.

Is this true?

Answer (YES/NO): YES